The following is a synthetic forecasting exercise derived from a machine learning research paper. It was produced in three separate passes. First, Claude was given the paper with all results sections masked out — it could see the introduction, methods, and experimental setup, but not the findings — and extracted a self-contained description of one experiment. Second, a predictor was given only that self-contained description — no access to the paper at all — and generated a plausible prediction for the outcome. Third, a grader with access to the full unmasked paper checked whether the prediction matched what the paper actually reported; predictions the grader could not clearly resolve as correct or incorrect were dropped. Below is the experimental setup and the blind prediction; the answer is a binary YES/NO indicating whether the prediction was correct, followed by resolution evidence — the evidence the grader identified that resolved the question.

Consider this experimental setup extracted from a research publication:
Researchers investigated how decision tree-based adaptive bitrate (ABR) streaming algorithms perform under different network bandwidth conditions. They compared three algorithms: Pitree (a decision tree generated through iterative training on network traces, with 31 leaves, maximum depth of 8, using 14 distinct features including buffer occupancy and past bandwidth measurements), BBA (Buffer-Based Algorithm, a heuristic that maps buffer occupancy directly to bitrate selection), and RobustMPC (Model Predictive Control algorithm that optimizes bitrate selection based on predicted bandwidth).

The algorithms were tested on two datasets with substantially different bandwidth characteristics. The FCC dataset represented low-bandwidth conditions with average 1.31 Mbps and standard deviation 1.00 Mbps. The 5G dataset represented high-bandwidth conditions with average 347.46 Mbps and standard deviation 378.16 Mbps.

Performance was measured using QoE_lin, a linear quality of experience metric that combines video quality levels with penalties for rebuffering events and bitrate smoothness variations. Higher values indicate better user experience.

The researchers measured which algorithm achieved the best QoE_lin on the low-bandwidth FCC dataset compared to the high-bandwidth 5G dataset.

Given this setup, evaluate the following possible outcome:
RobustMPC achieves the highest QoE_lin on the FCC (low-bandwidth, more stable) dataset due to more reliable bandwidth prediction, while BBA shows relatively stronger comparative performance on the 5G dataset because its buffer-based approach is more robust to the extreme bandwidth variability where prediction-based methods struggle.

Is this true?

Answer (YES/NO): NO